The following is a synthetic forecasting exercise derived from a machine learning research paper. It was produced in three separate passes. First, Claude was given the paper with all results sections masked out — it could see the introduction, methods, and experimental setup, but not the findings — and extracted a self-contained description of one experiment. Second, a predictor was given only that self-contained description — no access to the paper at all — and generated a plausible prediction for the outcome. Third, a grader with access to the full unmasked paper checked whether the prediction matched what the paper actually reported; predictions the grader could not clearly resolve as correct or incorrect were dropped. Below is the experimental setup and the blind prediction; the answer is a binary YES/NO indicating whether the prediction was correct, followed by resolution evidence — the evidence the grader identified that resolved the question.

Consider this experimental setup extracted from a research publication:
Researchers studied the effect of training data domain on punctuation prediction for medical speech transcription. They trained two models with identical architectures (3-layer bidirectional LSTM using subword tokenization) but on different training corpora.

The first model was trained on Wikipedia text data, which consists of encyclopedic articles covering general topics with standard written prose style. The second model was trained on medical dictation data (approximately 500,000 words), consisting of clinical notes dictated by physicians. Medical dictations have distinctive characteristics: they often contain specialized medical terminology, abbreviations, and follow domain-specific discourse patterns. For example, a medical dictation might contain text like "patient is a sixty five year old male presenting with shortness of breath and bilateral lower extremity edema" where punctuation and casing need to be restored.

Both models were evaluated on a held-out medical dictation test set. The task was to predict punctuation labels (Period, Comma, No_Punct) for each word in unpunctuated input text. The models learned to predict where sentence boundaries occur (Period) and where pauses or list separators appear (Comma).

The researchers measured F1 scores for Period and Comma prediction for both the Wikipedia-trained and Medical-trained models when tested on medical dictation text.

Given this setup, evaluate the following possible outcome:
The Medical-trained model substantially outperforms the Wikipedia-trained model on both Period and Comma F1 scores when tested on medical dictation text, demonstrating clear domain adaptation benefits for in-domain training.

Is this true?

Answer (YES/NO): YES